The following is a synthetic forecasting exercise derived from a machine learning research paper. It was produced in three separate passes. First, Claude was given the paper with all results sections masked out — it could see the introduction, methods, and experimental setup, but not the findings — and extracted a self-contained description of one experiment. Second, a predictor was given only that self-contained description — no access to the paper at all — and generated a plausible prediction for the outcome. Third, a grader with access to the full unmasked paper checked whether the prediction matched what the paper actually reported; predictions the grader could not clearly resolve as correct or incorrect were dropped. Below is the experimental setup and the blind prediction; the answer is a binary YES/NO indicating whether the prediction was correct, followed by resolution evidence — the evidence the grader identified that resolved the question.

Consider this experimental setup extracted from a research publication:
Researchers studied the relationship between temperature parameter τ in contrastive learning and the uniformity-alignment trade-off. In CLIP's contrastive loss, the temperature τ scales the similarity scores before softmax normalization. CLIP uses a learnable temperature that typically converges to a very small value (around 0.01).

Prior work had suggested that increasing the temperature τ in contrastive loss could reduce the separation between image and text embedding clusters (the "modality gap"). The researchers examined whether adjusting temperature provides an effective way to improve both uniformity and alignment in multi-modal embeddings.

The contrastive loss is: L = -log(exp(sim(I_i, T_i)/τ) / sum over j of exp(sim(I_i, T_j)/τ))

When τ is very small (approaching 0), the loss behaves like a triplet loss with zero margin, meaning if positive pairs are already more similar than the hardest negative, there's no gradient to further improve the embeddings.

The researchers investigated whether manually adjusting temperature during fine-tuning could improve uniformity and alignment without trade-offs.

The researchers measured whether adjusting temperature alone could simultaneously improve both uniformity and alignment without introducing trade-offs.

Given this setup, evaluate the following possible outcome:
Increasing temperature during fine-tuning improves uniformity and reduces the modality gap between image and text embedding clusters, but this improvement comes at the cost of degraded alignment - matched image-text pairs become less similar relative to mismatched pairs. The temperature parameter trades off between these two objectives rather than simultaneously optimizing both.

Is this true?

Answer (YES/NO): YES